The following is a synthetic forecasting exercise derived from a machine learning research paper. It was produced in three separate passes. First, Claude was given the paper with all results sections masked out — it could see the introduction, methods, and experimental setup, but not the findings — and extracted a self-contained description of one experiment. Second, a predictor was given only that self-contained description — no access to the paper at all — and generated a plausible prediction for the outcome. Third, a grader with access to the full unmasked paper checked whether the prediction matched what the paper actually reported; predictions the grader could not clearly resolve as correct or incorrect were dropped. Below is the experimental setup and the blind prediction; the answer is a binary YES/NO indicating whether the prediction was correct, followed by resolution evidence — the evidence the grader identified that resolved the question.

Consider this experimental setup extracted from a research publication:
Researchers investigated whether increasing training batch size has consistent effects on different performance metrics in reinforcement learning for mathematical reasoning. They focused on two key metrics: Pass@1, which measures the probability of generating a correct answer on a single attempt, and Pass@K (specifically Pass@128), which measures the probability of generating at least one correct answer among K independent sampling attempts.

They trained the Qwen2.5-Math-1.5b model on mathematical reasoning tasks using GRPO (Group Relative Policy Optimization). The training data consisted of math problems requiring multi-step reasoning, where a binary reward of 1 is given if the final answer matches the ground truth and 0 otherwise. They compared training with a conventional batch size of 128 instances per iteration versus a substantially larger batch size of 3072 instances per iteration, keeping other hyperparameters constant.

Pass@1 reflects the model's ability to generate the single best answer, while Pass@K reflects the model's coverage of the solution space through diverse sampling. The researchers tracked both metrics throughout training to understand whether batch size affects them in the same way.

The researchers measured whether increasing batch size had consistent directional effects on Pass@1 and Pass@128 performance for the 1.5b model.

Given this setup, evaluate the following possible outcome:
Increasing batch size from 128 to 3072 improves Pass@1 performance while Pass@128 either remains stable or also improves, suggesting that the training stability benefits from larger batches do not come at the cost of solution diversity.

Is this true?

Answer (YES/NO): NO